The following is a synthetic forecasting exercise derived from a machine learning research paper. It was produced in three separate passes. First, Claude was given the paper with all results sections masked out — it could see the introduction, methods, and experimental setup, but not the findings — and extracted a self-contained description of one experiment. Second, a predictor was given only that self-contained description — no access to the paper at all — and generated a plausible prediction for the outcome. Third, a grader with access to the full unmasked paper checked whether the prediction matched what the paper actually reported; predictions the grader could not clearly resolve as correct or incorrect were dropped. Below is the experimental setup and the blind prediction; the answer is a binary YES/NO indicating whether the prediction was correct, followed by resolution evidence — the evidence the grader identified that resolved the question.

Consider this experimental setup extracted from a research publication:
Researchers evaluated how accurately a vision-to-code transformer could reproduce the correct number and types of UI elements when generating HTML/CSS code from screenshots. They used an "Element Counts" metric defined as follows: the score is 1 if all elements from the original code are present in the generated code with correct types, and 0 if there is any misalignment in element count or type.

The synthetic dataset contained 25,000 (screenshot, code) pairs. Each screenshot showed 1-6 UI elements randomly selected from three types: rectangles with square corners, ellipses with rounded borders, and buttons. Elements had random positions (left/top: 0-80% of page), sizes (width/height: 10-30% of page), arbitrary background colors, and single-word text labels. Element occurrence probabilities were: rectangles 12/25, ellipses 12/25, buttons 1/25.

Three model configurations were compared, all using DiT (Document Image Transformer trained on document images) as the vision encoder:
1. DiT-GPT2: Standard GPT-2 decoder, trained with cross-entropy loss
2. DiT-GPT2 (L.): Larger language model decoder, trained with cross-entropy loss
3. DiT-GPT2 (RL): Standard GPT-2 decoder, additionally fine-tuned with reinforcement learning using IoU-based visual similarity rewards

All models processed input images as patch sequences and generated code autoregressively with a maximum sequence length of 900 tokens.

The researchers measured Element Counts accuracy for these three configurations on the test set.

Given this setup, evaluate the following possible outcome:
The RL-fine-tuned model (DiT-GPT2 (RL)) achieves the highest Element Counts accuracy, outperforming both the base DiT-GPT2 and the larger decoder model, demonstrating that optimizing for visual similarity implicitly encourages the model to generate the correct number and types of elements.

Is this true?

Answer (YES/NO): NO